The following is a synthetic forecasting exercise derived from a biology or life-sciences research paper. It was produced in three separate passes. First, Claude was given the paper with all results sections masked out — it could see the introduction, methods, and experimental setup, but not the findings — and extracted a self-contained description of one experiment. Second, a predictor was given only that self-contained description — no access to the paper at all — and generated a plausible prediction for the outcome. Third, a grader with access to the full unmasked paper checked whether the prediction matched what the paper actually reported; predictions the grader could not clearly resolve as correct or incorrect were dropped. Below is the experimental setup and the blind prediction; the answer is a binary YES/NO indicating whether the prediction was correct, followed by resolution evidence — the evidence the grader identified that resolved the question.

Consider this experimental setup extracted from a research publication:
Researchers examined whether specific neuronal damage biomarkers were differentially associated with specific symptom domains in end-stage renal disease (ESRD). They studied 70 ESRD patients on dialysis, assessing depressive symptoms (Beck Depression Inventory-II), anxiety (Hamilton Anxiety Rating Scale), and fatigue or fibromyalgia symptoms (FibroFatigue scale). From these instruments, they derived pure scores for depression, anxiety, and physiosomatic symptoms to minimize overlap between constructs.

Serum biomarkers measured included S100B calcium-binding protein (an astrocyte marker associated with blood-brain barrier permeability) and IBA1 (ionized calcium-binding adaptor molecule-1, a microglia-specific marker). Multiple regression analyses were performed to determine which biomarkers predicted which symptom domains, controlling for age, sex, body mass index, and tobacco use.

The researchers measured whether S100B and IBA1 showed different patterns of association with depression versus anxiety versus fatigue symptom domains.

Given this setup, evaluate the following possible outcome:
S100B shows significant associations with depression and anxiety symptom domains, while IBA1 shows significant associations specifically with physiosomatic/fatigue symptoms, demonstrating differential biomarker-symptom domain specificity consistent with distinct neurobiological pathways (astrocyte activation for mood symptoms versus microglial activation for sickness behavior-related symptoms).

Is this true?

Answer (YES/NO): NO